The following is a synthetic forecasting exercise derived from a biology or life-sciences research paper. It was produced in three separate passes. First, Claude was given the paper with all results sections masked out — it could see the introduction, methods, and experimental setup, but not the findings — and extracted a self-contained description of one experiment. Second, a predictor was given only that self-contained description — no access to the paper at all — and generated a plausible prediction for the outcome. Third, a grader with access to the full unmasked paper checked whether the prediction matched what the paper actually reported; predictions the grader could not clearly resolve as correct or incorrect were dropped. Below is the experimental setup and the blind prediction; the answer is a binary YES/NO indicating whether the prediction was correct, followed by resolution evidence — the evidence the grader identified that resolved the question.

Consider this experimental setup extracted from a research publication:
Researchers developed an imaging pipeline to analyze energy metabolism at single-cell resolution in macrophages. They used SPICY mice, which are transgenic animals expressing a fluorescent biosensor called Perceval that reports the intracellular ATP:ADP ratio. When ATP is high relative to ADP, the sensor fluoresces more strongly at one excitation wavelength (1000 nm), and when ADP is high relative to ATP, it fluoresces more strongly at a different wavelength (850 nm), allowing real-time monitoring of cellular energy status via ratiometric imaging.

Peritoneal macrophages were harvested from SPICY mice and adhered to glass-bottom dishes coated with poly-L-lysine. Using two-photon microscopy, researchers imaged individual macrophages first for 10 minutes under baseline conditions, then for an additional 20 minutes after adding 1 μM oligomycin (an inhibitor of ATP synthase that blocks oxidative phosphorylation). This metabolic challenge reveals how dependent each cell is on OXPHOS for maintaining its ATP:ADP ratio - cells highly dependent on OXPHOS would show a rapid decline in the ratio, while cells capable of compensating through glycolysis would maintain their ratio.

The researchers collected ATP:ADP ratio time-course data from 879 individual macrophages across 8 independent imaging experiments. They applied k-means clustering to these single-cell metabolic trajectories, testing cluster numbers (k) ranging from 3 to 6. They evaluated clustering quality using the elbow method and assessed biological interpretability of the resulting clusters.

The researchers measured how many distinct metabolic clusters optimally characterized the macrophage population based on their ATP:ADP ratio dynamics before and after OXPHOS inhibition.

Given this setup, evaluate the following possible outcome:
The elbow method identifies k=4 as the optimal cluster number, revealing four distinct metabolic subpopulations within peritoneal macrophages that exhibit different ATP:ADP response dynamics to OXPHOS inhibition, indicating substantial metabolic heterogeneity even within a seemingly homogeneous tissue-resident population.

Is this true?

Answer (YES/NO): YES